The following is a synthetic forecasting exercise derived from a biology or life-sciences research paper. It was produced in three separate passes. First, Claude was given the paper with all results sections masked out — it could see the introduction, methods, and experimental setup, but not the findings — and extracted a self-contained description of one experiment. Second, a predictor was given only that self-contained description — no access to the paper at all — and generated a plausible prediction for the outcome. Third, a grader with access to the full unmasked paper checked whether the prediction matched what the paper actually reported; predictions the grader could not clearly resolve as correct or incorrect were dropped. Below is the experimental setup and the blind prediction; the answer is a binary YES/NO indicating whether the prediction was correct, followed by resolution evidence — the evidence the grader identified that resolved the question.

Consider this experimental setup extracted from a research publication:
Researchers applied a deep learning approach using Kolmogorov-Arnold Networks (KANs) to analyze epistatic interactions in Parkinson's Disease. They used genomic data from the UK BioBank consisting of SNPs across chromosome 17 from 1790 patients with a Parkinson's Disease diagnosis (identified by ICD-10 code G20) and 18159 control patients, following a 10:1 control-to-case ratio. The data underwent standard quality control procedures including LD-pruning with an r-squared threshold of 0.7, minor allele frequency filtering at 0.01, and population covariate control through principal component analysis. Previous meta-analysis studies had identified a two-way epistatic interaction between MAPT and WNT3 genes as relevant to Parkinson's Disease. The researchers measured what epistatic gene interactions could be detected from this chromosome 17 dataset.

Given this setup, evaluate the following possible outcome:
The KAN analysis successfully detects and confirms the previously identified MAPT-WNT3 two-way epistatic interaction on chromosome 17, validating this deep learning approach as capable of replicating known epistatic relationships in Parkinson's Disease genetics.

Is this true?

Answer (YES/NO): YES